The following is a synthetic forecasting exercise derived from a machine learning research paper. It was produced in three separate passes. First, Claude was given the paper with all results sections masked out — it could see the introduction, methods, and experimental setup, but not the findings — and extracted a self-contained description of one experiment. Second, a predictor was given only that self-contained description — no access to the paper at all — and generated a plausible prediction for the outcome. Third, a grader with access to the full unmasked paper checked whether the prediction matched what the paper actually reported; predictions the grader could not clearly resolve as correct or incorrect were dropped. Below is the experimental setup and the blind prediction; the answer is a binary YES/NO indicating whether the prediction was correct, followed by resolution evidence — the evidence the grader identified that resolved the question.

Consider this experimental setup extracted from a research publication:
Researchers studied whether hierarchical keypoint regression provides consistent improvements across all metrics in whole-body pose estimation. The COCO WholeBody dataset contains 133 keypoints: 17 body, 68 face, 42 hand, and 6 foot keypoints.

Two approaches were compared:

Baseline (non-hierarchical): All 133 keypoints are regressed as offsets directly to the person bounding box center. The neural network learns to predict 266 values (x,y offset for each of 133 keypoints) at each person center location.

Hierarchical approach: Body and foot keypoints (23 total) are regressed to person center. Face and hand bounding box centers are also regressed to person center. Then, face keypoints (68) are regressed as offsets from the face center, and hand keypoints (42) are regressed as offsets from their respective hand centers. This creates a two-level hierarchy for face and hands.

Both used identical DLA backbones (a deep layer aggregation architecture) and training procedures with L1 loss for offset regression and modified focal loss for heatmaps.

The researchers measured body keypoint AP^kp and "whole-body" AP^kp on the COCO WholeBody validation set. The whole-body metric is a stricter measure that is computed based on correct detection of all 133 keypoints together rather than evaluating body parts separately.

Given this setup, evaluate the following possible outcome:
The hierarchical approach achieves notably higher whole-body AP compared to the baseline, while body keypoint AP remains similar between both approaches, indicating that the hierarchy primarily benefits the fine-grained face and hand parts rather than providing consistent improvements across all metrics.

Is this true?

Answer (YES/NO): NO